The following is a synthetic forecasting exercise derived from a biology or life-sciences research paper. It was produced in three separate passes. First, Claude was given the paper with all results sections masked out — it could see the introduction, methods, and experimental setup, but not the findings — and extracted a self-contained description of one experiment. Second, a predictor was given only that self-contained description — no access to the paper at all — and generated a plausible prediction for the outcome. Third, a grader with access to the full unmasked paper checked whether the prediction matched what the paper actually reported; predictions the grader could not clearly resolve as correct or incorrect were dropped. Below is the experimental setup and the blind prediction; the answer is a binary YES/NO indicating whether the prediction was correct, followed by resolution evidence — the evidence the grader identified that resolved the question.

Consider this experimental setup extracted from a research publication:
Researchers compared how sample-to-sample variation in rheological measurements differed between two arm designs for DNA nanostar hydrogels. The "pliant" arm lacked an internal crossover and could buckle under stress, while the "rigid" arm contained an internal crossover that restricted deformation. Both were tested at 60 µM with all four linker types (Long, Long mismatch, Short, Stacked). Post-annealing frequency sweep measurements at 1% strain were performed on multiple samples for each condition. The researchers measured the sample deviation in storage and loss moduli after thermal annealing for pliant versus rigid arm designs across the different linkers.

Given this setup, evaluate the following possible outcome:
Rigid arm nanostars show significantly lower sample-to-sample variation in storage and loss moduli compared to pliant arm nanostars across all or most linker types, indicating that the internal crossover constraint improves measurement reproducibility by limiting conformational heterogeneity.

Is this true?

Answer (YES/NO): NO